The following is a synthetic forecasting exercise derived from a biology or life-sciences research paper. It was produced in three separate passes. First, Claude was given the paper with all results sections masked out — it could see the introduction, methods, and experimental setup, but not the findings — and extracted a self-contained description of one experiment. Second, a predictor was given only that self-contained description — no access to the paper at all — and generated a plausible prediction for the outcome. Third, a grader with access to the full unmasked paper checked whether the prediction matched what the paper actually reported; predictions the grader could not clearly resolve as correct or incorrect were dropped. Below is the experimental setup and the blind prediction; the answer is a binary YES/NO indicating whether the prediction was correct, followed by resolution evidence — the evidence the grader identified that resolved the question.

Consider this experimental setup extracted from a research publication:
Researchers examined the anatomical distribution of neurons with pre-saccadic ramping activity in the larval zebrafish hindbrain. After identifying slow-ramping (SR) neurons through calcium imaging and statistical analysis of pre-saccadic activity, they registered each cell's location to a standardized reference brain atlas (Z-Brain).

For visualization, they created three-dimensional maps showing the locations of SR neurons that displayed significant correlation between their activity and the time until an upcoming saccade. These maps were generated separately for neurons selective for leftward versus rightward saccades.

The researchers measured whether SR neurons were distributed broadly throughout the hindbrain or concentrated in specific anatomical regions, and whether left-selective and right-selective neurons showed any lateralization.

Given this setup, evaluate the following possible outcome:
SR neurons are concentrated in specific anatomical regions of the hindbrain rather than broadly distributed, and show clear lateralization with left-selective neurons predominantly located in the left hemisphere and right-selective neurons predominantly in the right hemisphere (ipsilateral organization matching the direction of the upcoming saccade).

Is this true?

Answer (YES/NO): NO